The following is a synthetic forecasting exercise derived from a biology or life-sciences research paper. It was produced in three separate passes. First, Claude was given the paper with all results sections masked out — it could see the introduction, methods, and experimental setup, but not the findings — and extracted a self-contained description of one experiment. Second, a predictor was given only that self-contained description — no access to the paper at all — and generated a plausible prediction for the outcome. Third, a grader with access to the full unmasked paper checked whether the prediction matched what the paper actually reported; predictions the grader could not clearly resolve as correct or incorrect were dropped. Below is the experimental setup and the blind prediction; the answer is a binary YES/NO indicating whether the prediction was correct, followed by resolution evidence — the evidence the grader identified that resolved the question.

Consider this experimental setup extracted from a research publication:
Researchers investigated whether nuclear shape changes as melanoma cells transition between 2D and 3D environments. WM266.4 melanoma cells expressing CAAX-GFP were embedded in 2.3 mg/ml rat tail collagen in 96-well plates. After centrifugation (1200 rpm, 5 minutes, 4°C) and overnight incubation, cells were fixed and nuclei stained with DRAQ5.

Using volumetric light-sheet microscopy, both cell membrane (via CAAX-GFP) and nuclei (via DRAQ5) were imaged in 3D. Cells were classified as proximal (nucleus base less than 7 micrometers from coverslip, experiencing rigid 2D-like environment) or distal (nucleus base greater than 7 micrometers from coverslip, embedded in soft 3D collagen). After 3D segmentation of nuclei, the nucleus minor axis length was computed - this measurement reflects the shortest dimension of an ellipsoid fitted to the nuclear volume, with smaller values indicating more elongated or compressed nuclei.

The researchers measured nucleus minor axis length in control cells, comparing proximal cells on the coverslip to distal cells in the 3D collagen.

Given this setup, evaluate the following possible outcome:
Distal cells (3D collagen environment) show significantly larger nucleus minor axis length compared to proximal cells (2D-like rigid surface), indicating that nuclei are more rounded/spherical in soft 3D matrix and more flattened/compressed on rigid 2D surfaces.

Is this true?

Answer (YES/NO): NO